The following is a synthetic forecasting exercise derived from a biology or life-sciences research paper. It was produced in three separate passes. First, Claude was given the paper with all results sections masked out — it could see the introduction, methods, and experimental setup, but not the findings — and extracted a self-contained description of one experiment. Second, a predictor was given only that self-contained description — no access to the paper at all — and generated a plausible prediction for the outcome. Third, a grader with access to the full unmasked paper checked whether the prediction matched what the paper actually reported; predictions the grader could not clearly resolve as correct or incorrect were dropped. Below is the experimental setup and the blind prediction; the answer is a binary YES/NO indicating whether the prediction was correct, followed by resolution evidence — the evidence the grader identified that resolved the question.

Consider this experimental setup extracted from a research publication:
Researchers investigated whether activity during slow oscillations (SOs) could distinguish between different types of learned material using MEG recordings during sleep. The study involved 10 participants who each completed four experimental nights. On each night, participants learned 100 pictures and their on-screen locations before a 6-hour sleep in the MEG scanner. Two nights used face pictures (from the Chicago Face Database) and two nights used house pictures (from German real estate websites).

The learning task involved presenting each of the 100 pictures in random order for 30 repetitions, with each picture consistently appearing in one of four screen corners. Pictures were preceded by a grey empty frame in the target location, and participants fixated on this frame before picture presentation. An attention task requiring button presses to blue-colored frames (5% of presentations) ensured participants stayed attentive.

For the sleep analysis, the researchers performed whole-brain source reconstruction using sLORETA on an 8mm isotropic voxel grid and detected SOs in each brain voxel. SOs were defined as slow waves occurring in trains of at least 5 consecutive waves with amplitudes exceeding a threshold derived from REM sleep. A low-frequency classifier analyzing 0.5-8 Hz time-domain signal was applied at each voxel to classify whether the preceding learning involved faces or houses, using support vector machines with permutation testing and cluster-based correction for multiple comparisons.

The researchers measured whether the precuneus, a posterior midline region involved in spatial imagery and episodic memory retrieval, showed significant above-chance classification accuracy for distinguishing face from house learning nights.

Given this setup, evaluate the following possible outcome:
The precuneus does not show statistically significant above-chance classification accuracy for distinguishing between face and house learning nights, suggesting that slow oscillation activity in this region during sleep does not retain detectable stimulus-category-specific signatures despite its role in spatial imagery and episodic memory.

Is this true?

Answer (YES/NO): NO